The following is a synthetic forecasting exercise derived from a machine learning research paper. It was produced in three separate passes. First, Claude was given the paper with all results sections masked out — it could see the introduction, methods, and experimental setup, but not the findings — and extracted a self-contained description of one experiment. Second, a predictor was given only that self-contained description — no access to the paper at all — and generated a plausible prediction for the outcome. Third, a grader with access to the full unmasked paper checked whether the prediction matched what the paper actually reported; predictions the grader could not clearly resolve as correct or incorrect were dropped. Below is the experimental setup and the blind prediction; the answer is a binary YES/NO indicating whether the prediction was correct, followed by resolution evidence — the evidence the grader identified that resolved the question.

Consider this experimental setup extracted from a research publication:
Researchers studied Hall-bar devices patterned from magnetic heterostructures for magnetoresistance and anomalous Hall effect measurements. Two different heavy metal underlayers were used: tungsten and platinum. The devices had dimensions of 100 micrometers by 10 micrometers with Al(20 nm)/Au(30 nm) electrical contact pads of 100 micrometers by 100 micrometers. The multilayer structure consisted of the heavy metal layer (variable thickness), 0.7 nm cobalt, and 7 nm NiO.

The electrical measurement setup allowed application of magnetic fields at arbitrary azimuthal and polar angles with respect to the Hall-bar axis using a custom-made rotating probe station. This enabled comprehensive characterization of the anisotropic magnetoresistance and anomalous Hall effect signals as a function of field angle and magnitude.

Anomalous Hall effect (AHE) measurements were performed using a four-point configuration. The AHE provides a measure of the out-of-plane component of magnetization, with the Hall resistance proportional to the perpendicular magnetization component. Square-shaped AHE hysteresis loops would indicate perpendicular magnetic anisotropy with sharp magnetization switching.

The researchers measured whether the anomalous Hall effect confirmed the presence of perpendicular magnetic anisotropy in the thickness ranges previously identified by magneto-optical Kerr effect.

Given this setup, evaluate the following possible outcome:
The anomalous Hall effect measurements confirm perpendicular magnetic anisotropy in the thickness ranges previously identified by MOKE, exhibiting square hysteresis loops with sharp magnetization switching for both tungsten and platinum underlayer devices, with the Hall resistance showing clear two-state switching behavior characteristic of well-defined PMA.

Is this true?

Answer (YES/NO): YES